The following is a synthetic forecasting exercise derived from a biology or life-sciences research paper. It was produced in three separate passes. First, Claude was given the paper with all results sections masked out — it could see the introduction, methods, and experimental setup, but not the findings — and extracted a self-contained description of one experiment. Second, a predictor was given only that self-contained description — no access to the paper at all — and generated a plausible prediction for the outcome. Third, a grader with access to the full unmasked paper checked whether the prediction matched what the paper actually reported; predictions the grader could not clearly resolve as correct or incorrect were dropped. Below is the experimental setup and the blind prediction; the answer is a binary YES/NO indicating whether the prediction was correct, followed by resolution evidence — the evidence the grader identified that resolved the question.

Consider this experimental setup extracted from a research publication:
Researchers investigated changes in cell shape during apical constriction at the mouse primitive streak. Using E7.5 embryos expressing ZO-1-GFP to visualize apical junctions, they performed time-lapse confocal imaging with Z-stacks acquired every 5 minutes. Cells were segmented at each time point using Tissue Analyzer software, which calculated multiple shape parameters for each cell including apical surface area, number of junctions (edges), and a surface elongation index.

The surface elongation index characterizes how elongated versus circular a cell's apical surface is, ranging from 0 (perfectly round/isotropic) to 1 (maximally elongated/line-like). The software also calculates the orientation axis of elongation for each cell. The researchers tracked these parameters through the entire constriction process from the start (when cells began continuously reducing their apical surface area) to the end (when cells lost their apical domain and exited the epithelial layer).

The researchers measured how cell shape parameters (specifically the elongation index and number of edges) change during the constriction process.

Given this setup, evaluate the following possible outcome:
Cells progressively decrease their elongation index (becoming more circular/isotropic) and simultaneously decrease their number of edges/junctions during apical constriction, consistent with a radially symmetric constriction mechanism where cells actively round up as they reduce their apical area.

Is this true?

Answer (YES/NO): NO